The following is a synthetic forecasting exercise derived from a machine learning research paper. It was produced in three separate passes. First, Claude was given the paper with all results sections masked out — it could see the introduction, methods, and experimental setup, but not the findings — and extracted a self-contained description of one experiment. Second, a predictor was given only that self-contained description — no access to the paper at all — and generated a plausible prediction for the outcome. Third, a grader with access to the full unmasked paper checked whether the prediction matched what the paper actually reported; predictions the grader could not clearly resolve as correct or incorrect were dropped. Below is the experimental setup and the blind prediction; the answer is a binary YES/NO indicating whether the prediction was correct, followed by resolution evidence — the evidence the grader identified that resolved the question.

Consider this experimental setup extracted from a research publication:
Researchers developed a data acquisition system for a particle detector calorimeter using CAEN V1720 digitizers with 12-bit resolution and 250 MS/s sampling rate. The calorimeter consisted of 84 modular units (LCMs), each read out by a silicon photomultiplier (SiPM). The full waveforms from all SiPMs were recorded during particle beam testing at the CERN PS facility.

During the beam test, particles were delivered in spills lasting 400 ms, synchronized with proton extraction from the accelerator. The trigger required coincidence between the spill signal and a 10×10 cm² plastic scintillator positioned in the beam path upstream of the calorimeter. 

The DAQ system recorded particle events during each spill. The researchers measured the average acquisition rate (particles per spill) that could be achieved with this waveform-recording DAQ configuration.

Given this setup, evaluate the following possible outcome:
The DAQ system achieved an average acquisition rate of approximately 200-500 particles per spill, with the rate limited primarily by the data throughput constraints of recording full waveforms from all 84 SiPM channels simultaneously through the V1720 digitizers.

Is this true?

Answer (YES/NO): YES